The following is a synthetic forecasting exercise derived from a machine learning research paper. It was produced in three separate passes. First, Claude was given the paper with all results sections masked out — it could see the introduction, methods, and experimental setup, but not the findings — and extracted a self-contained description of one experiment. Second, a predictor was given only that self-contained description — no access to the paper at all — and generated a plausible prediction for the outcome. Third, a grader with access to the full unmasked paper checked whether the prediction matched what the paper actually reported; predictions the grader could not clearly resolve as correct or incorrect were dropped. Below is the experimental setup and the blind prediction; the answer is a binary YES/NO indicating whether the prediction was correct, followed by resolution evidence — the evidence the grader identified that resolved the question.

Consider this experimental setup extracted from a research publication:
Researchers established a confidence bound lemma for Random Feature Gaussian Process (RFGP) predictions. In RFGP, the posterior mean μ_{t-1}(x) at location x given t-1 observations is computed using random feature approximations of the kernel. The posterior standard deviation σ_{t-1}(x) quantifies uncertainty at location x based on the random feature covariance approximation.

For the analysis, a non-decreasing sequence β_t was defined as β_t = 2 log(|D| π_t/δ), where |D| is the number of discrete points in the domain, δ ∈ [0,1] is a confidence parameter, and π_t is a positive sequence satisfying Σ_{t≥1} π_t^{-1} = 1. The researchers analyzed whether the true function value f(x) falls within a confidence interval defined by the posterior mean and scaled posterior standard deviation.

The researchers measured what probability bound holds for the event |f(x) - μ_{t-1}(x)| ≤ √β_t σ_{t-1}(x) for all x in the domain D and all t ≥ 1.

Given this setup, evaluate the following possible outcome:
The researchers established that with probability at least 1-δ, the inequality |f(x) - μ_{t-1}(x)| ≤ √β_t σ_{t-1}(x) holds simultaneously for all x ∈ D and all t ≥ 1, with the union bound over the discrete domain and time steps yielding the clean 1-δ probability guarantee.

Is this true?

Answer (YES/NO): YES